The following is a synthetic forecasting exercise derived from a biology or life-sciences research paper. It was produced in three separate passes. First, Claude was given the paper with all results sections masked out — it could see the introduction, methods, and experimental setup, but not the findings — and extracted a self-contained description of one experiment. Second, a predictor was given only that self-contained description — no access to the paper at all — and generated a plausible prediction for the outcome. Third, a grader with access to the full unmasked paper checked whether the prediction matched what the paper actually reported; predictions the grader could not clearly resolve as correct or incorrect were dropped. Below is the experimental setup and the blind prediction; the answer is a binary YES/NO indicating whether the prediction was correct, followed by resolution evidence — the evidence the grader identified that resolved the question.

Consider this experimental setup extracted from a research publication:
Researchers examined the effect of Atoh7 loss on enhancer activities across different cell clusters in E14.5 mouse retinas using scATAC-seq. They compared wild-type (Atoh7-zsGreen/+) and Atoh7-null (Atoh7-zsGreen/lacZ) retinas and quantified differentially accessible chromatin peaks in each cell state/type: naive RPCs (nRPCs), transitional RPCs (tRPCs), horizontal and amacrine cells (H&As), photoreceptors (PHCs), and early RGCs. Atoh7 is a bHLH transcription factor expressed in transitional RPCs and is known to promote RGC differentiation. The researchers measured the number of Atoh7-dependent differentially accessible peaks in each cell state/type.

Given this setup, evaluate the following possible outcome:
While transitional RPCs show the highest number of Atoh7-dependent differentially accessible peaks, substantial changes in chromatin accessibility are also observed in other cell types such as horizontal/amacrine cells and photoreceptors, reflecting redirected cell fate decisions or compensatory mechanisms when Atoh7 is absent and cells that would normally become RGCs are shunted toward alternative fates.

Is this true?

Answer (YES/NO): NO